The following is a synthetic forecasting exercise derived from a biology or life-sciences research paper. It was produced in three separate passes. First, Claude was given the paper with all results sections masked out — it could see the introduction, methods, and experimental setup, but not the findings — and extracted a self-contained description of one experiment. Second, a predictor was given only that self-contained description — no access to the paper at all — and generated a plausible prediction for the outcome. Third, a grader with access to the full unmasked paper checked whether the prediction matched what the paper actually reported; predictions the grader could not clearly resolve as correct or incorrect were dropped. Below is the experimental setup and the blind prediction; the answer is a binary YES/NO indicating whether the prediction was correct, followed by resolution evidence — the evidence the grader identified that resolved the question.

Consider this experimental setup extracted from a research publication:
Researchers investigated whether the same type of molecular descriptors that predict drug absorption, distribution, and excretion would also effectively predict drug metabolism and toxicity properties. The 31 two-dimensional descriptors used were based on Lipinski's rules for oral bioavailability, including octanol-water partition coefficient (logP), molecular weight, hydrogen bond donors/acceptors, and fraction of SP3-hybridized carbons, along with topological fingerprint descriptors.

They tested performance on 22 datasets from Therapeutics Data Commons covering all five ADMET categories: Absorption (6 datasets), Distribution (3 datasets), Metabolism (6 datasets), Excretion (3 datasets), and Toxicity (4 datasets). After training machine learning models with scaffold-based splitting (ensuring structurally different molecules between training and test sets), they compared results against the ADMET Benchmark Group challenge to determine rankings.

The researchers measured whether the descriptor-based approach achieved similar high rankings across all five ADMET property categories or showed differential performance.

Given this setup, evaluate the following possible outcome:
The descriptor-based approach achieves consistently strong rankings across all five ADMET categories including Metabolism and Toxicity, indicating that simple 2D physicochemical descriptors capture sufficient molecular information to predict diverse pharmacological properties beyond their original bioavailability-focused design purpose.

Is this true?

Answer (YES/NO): NO